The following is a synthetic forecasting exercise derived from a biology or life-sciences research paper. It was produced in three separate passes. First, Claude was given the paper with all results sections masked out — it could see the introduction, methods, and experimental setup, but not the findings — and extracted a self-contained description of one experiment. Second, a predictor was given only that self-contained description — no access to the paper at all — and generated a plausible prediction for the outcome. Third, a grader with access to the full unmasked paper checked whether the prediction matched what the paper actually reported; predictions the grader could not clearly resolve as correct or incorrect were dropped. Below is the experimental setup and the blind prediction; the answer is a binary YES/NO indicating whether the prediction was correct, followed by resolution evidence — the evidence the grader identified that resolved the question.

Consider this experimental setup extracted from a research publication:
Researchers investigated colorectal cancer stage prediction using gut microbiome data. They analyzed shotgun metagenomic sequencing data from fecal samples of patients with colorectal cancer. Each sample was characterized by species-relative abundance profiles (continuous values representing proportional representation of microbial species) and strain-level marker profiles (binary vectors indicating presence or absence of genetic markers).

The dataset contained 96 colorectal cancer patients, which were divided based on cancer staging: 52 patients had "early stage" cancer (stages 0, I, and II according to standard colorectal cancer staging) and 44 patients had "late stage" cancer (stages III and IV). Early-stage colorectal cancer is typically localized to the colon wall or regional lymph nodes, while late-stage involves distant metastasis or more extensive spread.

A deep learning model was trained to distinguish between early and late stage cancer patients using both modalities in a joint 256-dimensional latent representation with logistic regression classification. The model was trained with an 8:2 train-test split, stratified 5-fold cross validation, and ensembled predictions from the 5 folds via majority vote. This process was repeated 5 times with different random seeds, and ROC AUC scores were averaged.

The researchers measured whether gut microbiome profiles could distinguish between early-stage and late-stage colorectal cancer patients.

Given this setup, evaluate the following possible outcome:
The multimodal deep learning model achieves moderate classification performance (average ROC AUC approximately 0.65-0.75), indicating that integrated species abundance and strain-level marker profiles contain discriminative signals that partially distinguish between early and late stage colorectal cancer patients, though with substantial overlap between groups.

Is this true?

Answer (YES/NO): NO